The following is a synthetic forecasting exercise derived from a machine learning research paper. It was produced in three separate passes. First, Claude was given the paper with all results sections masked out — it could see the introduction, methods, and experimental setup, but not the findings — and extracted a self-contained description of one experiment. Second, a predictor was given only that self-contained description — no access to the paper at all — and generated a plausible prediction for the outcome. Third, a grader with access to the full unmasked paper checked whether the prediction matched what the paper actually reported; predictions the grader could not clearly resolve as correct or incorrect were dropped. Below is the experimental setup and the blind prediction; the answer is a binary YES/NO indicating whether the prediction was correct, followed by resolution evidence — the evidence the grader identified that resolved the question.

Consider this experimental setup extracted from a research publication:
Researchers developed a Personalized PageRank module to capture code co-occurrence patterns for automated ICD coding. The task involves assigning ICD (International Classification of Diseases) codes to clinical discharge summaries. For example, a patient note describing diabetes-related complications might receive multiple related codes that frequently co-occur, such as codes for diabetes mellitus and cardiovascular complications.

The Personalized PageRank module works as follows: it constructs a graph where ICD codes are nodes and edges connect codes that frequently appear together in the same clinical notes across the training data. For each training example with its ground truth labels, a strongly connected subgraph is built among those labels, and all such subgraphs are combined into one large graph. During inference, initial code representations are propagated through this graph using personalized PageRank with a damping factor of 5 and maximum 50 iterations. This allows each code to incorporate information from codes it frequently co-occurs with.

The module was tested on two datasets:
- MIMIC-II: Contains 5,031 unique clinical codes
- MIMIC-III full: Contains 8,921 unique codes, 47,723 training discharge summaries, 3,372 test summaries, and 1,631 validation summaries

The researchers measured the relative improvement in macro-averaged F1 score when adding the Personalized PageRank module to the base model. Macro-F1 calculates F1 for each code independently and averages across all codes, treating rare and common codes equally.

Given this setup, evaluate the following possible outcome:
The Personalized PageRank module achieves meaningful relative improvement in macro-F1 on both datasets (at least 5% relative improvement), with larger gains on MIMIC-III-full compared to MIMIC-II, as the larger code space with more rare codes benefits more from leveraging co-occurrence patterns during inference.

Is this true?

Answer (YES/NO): NO